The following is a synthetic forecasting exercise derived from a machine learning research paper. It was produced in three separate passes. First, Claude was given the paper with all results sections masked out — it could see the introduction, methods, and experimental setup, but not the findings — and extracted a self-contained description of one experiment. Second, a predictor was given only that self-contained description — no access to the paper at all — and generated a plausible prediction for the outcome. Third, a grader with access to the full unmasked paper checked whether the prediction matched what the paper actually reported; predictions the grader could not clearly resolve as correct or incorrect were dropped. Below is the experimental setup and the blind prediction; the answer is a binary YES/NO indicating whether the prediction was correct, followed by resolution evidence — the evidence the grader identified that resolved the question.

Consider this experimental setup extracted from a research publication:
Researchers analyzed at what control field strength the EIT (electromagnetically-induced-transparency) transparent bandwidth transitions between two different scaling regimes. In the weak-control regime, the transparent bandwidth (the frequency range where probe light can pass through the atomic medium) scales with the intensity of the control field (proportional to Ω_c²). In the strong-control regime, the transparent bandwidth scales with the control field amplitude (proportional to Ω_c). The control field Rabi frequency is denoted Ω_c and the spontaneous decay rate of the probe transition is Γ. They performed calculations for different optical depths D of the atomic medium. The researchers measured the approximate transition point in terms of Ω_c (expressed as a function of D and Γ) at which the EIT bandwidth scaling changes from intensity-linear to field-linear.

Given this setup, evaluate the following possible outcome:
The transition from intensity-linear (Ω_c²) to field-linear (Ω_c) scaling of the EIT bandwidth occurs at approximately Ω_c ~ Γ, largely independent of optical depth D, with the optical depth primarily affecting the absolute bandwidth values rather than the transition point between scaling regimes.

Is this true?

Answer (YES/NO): NO